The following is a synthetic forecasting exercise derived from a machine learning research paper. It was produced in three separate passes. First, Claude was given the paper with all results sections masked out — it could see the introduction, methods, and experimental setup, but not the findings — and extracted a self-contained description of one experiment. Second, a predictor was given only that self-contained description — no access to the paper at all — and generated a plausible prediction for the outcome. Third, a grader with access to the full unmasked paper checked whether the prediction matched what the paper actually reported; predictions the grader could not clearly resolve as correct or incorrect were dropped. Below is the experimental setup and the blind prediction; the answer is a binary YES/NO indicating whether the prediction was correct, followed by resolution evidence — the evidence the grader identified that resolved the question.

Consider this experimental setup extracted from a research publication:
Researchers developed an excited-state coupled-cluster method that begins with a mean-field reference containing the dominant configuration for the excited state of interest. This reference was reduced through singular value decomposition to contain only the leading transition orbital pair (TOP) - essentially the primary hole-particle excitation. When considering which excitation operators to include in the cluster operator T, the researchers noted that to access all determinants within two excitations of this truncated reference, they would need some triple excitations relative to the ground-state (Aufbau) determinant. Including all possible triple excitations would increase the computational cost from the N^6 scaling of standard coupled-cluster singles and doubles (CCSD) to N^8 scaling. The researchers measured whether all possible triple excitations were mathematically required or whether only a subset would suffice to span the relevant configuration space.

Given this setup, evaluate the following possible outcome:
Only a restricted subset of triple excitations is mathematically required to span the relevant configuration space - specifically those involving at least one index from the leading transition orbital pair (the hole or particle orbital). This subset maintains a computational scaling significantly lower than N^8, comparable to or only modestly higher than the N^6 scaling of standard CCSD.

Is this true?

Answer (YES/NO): YES